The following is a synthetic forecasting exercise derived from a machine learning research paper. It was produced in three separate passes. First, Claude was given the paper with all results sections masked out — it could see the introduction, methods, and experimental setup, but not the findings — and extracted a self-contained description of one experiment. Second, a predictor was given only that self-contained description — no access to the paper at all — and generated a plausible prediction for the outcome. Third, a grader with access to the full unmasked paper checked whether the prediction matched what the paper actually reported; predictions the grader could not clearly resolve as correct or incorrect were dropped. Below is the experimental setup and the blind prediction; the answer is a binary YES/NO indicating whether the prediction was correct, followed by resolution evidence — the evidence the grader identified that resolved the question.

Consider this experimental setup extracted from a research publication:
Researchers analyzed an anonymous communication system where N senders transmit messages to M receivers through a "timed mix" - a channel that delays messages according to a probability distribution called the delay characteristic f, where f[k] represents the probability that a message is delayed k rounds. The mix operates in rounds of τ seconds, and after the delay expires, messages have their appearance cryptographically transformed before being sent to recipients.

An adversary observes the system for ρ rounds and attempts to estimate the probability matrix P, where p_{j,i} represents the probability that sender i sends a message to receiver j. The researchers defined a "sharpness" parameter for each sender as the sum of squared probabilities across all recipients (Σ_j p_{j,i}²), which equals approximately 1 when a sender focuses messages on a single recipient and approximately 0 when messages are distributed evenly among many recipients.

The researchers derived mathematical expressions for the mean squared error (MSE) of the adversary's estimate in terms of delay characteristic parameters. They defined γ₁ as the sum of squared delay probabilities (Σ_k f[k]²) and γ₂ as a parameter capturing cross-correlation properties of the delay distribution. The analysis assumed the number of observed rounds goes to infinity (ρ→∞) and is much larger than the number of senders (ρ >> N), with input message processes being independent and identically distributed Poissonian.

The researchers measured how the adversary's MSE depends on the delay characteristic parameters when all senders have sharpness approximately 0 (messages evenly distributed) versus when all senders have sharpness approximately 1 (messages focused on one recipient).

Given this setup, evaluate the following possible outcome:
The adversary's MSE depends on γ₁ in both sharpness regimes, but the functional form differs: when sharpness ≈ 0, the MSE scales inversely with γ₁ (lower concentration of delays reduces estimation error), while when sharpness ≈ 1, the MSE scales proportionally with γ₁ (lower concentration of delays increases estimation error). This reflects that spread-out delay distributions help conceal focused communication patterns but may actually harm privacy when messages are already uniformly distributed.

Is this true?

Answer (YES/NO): NO